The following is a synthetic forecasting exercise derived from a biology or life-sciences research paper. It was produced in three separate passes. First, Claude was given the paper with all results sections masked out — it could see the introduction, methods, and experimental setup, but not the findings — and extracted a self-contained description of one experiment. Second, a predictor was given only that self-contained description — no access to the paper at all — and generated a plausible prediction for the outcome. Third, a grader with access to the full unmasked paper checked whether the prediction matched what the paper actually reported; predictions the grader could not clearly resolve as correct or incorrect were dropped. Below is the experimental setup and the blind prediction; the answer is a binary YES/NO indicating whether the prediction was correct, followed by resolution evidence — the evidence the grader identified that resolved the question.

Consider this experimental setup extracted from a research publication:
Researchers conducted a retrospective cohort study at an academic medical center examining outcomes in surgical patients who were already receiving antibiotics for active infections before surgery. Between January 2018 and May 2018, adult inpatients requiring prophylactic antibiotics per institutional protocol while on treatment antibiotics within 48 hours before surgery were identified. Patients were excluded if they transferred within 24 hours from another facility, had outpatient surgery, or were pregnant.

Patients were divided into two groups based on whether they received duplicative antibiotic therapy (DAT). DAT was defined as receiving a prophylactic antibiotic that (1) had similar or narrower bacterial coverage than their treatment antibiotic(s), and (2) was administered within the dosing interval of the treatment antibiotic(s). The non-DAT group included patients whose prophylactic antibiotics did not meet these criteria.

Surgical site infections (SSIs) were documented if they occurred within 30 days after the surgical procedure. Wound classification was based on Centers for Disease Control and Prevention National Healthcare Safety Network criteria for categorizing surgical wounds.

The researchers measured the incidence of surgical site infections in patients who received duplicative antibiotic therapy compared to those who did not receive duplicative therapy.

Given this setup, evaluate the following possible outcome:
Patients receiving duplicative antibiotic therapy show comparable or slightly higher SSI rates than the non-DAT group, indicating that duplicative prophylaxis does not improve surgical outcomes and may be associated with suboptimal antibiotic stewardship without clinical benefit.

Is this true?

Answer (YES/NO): YES